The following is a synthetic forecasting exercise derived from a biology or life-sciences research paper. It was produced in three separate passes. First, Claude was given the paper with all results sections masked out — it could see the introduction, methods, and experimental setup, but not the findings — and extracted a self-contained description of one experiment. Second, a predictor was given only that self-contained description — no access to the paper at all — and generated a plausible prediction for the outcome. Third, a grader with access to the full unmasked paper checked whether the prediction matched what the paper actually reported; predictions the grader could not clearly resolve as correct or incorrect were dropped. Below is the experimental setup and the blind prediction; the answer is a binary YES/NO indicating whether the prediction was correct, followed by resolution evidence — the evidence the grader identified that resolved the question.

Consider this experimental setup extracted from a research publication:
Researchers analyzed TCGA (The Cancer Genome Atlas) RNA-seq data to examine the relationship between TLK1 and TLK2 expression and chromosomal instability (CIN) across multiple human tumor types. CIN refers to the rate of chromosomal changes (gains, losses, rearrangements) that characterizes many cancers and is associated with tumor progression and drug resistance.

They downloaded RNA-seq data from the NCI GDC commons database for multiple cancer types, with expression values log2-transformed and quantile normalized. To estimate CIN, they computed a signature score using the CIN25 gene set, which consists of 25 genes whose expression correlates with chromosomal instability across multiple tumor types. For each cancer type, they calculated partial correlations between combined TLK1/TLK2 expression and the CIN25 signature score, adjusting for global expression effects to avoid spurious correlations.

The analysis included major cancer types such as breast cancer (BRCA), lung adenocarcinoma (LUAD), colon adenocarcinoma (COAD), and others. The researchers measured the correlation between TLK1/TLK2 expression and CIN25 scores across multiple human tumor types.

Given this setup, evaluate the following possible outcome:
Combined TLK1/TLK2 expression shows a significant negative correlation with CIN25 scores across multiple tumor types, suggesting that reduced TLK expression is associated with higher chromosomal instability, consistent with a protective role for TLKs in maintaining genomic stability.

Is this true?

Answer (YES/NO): NO